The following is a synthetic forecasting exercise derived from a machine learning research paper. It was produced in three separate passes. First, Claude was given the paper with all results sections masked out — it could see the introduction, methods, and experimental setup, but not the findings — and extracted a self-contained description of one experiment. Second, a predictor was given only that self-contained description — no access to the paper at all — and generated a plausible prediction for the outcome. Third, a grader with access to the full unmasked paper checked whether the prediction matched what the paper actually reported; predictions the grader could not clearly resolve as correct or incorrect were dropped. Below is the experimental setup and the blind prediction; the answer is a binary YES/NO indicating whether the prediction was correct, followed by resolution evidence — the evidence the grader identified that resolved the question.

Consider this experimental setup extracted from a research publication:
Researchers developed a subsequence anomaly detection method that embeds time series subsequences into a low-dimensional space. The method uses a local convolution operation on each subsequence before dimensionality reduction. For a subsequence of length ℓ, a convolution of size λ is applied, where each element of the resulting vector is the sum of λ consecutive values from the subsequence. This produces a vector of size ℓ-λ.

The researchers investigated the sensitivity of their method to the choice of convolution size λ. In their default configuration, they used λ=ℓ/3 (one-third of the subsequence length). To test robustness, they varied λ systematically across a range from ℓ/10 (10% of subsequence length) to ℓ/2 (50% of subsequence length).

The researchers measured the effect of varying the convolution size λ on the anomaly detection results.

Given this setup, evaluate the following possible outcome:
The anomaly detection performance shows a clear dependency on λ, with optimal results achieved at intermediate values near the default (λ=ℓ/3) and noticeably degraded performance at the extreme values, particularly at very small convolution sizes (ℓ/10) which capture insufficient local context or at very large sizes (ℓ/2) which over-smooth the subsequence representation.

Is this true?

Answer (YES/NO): NO